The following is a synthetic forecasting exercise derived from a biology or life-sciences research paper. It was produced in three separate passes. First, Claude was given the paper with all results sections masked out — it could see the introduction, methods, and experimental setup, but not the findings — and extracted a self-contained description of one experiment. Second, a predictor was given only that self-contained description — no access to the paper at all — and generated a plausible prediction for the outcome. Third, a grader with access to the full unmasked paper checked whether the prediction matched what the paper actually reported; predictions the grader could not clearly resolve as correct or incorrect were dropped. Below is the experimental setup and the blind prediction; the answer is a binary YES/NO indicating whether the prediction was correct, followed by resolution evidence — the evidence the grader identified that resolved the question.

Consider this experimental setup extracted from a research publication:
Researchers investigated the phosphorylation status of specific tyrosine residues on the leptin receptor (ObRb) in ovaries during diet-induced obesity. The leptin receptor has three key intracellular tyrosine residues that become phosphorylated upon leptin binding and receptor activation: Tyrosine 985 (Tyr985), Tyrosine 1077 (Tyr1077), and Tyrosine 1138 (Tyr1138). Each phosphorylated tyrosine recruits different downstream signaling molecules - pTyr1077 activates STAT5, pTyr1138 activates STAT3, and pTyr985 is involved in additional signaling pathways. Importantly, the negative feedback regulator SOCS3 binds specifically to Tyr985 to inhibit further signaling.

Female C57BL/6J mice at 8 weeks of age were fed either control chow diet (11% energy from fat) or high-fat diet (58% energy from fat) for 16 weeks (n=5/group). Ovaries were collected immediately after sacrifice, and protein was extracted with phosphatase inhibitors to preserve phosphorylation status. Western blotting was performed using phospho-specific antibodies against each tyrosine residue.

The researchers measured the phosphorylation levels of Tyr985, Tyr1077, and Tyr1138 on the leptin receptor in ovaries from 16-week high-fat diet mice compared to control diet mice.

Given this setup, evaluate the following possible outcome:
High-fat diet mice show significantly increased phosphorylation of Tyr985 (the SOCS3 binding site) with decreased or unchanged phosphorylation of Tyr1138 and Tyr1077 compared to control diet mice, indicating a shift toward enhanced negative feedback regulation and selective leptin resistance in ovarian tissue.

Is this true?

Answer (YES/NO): NO